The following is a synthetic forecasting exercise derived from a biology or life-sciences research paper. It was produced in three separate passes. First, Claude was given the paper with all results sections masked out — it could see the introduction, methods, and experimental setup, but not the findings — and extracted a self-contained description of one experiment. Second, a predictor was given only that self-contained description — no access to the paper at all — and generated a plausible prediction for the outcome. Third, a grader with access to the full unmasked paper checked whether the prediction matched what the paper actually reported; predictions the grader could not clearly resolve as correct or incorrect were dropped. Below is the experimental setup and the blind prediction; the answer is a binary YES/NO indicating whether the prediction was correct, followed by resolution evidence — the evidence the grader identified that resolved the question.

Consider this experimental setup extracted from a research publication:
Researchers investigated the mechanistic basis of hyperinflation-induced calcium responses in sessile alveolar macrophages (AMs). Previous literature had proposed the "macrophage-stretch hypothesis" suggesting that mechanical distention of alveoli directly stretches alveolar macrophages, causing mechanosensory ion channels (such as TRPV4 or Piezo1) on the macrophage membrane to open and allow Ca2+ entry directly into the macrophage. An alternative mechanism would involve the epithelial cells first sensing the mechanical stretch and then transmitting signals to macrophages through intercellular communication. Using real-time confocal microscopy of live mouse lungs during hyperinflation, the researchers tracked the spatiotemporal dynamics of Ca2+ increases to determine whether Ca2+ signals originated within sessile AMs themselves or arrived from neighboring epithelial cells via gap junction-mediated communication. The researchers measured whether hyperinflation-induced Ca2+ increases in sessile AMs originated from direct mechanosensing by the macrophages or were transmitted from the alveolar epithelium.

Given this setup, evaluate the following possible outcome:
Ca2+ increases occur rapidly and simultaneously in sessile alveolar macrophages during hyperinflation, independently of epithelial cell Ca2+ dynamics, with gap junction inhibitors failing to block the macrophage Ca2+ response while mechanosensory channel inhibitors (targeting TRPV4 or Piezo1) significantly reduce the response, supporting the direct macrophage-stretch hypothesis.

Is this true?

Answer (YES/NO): NO